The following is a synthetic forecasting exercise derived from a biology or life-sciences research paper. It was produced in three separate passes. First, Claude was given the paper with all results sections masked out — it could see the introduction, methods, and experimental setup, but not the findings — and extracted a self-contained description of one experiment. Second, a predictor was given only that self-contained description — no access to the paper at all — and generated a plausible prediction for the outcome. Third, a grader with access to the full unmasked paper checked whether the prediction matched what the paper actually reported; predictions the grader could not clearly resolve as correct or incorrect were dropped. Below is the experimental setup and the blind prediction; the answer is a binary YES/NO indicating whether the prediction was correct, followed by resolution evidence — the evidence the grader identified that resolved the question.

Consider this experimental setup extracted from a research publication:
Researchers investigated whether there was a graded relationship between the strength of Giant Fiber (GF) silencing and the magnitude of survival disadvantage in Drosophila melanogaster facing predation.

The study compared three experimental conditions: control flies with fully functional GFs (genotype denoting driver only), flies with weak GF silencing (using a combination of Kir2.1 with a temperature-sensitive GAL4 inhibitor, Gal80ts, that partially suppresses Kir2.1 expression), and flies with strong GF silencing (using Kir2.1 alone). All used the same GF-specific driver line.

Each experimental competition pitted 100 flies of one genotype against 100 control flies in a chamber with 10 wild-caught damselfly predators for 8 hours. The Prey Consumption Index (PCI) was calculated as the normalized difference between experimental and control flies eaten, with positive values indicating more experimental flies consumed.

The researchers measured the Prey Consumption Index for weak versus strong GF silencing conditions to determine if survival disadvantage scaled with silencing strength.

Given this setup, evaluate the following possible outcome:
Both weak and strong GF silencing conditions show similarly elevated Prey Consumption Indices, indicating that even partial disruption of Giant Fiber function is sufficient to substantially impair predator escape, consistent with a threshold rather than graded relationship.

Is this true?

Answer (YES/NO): NO